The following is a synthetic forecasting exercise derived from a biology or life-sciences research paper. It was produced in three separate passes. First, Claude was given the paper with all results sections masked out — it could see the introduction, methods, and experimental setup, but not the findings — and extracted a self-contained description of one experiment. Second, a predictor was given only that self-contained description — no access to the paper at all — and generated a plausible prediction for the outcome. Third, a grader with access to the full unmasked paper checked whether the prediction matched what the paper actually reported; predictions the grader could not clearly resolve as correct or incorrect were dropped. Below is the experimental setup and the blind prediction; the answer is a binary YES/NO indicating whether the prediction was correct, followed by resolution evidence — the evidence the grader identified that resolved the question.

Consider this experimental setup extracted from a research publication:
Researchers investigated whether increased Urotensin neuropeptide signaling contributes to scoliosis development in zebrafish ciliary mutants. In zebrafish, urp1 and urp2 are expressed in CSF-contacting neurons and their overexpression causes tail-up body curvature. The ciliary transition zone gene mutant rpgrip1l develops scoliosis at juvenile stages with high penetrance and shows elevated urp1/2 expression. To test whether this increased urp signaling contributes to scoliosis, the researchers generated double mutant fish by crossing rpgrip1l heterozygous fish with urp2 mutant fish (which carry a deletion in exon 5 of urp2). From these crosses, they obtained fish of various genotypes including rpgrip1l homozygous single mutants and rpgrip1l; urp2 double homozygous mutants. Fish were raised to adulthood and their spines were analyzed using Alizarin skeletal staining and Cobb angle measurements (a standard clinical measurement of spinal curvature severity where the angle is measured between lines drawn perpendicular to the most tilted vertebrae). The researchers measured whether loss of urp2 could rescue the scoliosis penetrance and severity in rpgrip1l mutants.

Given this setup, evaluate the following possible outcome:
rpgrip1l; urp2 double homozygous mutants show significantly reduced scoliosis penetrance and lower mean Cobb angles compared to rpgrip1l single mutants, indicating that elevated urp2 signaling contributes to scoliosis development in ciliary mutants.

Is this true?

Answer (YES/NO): NO